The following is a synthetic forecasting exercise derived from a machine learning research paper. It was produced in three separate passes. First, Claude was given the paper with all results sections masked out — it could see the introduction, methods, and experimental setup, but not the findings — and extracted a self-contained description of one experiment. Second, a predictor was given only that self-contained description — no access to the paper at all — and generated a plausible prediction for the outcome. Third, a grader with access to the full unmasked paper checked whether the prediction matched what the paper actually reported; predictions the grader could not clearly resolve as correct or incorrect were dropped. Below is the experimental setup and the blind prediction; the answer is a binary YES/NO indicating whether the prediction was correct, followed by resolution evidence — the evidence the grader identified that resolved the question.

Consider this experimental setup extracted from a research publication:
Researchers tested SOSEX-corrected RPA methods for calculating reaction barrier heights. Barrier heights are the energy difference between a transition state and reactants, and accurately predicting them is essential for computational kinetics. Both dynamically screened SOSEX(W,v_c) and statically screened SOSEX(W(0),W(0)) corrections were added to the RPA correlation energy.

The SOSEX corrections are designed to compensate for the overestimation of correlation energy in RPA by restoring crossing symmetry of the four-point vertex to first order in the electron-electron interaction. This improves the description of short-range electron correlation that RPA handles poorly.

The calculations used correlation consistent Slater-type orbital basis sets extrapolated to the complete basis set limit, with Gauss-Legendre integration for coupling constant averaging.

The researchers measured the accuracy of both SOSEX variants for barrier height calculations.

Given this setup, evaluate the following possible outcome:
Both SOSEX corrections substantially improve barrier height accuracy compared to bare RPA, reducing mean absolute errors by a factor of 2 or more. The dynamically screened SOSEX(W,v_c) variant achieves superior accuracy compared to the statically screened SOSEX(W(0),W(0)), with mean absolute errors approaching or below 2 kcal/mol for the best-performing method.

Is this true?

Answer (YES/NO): NO